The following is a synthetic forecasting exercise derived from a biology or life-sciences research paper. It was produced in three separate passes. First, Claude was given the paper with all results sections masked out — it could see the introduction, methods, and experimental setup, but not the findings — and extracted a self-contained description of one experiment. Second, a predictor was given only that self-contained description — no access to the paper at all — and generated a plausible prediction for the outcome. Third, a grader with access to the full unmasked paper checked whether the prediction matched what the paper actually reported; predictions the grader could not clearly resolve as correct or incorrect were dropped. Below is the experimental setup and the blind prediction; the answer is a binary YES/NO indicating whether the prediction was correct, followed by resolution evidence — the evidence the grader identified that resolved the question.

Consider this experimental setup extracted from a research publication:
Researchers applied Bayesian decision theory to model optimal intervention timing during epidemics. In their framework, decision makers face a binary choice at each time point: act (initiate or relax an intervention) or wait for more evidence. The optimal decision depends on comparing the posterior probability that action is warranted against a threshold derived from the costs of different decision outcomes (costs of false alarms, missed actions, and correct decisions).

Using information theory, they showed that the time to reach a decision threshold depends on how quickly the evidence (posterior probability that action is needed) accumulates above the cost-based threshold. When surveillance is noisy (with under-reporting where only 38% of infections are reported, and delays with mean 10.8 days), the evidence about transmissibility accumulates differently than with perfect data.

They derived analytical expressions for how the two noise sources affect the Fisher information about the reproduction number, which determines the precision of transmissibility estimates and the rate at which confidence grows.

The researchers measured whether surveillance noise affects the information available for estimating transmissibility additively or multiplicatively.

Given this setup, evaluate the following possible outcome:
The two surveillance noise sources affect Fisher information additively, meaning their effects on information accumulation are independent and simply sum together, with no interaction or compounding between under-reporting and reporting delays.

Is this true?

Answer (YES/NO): NO